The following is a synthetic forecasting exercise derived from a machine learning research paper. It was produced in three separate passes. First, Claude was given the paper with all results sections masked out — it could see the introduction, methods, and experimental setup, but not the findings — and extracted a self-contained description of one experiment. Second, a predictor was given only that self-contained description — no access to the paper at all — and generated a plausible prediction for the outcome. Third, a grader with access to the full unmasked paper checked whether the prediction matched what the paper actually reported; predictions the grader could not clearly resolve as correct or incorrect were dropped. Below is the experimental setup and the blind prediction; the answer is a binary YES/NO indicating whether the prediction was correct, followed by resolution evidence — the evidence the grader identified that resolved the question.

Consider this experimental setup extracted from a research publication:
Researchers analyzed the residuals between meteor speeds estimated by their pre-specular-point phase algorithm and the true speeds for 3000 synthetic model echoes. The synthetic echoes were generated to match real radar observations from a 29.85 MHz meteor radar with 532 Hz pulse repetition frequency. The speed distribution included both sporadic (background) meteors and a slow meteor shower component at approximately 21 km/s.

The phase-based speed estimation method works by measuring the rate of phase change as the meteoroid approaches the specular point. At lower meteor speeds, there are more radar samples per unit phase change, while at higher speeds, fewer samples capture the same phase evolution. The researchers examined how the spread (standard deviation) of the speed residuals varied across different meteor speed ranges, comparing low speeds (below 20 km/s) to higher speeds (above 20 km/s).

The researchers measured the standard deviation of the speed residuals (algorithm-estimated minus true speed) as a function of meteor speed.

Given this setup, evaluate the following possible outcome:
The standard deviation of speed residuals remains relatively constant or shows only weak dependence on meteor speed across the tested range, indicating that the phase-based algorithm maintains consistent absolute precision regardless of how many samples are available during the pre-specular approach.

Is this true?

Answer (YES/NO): NO